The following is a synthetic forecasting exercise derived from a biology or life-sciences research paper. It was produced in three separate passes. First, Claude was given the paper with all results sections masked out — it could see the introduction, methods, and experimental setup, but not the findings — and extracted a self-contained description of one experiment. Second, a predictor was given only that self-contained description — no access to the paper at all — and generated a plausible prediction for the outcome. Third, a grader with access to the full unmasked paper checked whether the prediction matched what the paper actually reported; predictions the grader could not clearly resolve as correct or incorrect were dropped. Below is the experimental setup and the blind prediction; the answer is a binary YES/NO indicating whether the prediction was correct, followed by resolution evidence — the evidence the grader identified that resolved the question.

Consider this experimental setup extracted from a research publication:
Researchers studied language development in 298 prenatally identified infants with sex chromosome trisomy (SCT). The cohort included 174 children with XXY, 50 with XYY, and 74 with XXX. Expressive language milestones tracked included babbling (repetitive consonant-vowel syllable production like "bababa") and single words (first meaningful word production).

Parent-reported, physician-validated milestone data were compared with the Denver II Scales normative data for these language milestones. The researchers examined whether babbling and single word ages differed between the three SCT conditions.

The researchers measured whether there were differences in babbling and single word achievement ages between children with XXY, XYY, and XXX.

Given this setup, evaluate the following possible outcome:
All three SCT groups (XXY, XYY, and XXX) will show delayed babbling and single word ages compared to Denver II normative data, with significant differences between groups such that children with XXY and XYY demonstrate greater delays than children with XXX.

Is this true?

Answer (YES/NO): NO